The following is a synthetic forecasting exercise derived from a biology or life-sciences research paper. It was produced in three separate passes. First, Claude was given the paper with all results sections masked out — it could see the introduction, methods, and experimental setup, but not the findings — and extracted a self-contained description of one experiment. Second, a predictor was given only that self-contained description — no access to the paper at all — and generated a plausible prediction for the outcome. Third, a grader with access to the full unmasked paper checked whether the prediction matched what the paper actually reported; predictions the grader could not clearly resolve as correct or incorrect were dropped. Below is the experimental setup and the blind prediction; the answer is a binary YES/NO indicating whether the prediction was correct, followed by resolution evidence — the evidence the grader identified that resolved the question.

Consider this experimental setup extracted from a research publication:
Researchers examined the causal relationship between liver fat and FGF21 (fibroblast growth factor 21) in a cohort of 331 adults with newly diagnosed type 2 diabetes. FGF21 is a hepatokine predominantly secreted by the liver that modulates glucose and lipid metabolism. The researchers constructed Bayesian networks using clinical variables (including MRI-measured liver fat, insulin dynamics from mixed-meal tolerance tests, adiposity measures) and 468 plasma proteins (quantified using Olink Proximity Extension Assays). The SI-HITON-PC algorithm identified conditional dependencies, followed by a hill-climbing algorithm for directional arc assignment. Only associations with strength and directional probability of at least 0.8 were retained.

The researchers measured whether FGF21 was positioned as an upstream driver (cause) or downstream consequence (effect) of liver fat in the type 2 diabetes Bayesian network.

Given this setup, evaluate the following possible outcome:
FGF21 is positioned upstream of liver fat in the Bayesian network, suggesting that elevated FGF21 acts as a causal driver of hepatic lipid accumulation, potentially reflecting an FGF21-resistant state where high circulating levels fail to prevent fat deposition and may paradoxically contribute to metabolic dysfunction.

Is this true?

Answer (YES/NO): NO